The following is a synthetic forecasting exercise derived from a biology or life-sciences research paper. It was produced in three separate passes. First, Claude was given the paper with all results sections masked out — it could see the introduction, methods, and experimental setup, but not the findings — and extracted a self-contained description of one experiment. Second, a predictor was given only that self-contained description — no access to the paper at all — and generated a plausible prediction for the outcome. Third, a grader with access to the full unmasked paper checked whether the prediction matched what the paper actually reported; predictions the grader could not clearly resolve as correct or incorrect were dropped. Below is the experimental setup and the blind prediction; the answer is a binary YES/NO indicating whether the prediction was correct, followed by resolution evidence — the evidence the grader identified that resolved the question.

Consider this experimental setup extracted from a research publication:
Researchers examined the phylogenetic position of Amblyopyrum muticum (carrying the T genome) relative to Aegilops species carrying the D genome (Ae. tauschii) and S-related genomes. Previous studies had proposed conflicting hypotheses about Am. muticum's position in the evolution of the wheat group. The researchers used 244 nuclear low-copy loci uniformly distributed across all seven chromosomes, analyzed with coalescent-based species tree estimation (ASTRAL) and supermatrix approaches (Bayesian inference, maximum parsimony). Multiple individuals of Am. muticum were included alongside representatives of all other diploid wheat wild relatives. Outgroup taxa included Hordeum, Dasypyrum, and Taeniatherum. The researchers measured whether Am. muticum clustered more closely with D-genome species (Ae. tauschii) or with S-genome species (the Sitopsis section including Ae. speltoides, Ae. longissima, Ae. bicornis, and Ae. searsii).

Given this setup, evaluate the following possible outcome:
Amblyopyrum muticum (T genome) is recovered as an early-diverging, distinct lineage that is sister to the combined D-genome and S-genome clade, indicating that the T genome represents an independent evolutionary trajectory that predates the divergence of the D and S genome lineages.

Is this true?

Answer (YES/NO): NO